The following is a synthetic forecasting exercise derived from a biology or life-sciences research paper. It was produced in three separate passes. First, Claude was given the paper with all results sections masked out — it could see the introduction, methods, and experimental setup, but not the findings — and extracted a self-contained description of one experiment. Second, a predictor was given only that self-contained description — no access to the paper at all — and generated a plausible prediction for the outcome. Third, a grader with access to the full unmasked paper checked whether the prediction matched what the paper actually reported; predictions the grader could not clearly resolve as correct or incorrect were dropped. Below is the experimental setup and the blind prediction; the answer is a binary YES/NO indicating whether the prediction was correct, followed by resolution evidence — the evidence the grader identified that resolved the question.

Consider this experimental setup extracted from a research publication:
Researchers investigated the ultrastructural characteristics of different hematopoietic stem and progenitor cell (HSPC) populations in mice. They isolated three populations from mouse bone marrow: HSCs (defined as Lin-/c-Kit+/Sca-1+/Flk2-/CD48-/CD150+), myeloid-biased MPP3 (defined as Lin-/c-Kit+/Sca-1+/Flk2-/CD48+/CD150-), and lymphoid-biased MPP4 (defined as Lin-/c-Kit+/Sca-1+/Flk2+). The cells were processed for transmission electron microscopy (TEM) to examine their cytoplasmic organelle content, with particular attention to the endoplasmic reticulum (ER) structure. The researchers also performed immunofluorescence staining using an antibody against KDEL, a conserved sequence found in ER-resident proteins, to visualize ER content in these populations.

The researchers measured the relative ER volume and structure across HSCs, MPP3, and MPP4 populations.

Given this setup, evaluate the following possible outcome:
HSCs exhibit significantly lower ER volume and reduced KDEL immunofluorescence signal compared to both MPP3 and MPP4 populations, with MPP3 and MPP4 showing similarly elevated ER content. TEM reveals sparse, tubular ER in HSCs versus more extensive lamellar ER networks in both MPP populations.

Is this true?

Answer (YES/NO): NO